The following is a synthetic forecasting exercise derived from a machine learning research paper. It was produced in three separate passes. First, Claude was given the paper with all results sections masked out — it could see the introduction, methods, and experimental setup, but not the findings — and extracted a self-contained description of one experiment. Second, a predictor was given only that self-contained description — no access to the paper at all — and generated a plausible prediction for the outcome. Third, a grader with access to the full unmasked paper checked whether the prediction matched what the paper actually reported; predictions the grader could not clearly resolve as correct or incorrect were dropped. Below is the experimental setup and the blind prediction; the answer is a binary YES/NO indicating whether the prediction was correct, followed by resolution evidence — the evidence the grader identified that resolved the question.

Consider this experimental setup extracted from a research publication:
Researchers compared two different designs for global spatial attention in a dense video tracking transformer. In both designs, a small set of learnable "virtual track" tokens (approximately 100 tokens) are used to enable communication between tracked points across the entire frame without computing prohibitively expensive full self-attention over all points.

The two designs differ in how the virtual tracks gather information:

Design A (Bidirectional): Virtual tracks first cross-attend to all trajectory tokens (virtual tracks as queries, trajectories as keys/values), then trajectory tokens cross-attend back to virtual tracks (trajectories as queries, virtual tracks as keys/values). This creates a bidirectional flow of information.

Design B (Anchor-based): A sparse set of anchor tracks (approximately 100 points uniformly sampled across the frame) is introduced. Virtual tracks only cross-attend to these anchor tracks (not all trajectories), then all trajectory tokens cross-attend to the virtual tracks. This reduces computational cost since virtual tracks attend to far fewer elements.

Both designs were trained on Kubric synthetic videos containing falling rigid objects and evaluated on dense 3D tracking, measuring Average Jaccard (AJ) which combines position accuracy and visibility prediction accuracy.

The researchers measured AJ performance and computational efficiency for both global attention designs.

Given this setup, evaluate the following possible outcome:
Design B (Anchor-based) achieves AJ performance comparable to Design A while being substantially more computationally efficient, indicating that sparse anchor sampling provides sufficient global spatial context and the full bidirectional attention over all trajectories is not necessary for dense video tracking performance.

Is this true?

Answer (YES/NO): YES